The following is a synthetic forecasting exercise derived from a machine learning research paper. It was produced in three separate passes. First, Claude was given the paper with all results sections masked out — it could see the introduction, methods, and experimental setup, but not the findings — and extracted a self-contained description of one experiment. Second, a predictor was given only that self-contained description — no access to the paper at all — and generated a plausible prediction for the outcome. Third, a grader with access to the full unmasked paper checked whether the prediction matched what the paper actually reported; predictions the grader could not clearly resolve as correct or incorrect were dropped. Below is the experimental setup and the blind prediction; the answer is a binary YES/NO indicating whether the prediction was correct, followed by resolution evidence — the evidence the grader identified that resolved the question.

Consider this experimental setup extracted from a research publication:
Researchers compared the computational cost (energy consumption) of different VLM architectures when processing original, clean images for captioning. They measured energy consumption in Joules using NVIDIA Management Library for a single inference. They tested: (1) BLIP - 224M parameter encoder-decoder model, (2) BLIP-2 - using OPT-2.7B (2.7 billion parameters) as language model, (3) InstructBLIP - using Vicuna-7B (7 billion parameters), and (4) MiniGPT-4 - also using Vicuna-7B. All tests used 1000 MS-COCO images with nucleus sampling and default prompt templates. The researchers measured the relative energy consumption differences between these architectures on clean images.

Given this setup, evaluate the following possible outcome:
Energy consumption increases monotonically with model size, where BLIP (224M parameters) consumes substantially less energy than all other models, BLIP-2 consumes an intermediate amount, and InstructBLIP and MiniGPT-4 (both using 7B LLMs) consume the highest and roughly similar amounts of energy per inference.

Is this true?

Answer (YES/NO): NO